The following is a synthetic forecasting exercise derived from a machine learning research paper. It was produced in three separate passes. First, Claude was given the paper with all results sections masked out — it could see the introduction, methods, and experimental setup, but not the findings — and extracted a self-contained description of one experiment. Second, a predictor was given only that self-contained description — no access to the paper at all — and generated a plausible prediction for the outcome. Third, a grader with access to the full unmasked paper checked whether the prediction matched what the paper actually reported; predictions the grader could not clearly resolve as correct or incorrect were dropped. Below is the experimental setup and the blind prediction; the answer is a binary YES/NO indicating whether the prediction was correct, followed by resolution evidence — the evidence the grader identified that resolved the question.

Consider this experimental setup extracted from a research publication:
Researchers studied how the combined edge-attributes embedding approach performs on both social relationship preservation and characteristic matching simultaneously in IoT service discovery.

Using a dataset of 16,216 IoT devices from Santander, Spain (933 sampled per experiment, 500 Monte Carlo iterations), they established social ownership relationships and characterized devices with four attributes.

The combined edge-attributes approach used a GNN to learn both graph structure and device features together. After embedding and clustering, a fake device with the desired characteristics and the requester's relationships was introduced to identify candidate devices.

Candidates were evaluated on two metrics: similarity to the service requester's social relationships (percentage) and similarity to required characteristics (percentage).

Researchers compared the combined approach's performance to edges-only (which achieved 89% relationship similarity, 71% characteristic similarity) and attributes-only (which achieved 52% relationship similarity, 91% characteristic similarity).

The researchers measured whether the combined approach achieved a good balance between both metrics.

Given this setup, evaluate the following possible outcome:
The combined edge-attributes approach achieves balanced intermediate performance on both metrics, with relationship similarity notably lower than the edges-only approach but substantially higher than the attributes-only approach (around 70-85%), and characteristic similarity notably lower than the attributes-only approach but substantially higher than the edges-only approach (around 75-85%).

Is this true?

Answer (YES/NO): NO